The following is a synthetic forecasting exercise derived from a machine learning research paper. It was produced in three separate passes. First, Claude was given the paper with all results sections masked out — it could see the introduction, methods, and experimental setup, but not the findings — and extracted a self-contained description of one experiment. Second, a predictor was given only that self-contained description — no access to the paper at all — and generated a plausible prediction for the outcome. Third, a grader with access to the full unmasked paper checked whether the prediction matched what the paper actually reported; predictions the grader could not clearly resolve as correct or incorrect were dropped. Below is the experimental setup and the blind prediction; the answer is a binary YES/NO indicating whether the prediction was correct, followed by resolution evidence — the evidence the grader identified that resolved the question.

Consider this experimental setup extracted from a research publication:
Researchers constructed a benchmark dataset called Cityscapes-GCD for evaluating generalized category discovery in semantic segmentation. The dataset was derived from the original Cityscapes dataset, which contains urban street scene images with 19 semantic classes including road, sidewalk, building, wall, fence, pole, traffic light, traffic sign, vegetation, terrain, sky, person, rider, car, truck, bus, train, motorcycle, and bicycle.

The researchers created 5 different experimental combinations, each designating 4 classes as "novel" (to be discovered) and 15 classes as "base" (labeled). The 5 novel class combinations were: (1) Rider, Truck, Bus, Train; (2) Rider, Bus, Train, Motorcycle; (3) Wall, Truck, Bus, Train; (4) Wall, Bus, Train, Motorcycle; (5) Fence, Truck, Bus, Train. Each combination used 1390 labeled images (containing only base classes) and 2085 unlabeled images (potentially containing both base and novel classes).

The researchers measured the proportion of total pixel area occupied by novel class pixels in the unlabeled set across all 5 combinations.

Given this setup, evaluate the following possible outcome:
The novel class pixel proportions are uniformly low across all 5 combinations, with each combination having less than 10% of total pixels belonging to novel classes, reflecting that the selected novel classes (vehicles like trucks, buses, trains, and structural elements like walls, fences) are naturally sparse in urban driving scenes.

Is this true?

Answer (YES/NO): YES